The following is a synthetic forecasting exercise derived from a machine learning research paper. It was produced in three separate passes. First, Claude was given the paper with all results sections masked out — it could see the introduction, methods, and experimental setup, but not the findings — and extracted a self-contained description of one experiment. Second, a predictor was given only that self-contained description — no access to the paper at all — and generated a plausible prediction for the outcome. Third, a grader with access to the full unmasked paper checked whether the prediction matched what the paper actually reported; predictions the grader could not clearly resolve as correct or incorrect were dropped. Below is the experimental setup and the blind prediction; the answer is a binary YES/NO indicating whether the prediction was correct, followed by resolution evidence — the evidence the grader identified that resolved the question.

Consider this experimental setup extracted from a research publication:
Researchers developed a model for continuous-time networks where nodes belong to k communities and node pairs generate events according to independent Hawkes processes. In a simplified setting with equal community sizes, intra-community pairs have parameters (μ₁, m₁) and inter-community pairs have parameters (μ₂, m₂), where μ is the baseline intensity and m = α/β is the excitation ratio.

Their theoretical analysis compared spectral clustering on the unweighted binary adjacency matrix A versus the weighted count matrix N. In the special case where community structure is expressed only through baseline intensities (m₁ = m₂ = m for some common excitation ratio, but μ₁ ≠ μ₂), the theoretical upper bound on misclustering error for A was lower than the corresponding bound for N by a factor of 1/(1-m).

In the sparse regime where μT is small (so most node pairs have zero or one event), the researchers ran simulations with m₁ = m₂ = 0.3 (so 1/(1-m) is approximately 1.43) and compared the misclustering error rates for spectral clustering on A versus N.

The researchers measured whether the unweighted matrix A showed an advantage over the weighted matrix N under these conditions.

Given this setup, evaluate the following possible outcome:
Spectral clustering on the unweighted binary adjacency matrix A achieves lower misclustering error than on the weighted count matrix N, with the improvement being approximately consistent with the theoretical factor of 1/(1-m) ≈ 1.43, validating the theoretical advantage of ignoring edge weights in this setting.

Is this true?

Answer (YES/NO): NO